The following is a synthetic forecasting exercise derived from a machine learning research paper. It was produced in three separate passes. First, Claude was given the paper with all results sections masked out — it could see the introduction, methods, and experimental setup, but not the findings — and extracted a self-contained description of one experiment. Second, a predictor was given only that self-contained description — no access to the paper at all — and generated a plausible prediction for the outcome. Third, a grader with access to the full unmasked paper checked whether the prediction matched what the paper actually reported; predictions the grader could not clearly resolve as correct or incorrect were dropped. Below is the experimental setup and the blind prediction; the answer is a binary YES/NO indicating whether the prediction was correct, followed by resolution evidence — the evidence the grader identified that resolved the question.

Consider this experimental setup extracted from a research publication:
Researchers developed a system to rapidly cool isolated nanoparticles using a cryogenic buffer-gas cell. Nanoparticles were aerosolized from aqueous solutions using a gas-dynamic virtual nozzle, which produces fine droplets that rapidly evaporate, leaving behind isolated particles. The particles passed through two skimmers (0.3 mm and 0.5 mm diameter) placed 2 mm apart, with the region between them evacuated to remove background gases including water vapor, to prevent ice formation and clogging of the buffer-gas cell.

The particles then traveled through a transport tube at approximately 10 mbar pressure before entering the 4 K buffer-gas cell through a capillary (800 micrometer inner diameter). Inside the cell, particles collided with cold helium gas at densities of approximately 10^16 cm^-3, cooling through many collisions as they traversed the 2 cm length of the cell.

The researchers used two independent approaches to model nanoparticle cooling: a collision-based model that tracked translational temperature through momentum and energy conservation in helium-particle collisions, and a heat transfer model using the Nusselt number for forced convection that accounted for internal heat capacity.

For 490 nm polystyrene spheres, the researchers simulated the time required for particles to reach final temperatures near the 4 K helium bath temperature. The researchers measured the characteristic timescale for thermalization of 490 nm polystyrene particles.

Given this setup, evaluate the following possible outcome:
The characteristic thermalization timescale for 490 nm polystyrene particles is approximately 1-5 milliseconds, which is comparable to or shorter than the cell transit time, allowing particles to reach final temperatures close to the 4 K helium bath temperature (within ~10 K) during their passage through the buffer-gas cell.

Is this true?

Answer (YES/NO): NO